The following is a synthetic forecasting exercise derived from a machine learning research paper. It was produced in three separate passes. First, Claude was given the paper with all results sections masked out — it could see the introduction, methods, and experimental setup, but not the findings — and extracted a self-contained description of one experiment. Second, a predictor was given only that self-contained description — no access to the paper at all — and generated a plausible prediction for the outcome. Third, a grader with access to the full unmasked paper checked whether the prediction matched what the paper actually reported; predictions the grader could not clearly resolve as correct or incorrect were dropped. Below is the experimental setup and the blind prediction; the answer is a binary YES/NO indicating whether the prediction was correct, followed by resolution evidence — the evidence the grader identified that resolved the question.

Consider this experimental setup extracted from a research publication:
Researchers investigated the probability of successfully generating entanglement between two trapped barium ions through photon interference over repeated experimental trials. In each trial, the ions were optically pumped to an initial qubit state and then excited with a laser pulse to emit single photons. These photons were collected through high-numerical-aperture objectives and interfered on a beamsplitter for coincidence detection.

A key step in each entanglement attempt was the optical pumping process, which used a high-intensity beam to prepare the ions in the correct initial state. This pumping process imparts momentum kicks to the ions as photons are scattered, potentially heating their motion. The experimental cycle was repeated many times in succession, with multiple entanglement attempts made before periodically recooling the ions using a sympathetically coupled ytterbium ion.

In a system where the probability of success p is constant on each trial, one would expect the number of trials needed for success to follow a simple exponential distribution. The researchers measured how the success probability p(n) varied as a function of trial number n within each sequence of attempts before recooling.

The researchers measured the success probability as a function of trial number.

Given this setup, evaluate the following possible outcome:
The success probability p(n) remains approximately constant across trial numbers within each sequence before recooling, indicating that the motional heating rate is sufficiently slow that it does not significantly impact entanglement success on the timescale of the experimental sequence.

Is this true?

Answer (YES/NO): NO